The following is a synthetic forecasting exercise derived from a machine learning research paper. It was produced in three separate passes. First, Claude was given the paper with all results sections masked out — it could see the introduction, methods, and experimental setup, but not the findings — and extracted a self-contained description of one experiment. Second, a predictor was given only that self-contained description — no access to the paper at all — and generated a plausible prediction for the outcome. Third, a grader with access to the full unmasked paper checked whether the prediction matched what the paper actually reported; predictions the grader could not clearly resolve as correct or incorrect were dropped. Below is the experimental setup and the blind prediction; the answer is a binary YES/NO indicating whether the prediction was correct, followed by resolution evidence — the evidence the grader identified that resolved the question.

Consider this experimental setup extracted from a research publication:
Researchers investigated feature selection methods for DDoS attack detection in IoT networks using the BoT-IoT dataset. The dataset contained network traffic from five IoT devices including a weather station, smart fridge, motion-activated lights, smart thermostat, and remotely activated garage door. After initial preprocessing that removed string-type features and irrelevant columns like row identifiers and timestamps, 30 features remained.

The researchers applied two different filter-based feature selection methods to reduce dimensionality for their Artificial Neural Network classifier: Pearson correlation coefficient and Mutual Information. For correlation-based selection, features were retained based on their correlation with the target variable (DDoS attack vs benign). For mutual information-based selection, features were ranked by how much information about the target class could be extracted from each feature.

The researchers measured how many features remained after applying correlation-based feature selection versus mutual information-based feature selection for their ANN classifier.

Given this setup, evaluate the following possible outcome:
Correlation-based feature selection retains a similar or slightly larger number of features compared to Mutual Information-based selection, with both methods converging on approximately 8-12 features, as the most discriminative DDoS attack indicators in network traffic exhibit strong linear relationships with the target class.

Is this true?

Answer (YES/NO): NO